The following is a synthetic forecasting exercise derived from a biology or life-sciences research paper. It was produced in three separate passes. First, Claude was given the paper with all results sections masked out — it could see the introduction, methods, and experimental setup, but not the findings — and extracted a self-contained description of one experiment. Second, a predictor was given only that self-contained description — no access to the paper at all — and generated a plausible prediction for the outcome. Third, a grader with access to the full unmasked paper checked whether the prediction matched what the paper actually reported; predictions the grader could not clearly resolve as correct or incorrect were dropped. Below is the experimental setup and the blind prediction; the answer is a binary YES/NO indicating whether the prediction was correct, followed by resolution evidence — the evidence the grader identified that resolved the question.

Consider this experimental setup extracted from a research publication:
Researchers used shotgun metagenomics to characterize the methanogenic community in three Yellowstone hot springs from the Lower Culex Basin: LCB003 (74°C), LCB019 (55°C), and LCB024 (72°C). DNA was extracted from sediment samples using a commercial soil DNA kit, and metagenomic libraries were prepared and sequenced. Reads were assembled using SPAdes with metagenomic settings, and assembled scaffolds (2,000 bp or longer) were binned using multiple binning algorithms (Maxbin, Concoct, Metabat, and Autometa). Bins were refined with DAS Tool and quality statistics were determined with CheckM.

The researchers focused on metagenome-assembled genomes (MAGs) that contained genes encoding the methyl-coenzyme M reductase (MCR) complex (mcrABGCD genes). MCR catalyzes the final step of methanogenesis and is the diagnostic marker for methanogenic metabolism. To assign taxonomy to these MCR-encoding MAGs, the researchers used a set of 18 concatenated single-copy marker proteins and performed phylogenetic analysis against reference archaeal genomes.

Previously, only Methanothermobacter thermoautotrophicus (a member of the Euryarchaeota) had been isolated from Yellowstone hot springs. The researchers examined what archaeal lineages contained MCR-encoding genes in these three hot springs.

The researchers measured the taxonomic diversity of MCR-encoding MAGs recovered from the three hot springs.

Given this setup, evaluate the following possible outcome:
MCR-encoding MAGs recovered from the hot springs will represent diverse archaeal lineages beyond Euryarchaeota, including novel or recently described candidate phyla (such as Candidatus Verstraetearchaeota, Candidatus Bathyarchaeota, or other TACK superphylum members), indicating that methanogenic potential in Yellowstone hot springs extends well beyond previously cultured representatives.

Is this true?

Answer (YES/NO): YES